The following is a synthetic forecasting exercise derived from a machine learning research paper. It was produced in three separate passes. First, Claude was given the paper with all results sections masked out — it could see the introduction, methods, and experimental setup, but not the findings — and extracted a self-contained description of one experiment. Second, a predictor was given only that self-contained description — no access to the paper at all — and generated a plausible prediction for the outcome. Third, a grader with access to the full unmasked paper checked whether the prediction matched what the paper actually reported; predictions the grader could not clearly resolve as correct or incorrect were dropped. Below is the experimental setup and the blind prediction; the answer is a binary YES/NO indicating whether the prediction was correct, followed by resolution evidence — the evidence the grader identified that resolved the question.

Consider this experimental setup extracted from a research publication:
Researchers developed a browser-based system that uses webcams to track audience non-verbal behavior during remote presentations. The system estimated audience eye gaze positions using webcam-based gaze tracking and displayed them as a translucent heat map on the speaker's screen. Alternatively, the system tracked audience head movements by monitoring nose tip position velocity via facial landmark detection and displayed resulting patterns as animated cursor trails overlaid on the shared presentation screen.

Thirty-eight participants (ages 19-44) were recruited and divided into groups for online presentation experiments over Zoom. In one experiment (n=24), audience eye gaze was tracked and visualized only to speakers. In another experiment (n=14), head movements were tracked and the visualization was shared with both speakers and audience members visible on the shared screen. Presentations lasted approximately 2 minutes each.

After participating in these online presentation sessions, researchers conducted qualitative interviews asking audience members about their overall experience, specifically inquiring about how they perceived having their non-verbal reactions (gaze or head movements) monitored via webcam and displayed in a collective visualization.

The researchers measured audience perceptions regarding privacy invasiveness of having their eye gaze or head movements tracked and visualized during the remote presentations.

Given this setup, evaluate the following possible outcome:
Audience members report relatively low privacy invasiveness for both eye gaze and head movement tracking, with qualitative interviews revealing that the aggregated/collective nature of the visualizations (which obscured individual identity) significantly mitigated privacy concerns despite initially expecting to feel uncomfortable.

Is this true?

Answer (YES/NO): NO